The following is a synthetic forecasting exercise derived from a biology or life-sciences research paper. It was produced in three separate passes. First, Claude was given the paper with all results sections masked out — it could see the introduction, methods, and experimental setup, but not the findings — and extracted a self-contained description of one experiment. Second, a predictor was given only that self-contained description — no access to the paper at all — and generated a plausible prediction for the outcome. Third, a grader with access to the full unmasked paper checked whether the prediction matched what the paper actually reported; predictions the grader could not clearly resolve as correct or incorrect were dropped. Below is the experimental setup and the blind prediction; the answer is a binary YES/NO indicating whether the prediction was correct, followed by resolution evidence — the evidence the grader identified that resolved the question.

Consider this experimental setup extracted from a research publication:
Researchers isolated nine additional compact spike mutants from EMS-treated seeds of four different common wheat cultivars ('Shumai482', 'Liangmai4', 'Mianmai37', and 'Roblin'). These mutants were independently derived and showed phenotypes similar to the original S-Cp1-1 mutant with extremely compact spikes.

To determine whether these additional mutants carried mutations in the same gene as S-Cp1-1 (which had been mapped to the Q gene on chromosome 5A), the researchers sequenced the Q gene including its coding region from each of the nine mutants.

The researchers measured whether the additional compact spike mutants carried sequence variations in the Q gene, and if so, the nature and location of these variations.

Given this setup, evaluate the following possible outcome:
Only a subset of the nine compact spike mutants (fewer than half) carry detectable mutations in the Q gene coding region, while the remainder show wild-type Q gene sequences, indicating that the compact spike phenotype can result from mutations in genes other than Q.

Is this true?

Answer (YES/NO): NO